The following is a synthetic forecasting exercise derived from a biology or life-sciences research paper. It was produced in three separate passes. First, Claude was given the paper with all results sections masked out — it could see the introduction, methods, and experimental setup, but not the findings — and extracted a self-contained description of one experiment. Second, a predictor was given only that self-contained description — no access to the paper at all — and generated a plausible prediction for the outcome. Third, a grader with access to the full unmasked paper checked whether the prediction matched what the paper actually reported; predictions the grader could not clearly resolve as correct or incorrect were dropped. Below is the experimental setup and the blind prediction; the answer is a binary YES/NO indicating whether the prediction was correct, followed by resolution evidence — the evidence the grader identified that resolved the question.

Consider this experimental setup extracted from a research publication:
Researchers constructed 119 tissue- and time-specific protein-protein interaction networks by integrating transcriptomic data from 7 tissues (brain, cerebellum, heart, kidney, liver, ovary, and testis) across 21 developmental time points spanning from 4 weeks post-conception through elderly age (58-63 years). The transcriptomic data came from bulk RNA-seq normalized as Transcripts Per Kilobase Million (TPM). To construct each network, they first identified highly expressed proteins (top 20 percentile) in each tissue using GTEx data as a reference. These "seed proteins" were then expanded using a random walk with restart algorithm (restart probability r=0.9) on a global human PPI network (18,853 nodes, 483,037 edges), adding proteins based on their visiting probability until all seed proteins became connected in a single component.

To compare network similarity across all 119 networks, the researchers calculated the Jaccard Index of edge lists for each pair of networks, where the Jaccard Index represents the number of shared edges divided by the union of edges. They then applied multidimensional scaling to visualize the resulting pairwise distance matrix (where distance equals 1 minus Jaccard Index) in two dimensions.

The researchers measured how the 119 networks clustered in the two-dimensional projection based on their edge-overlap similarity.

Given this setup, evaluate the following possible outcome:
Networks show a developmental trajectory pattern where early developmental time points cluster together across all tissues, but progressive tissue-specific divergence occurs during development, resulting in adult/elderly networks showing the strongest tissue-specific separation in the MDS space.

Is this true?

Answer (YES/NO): NO